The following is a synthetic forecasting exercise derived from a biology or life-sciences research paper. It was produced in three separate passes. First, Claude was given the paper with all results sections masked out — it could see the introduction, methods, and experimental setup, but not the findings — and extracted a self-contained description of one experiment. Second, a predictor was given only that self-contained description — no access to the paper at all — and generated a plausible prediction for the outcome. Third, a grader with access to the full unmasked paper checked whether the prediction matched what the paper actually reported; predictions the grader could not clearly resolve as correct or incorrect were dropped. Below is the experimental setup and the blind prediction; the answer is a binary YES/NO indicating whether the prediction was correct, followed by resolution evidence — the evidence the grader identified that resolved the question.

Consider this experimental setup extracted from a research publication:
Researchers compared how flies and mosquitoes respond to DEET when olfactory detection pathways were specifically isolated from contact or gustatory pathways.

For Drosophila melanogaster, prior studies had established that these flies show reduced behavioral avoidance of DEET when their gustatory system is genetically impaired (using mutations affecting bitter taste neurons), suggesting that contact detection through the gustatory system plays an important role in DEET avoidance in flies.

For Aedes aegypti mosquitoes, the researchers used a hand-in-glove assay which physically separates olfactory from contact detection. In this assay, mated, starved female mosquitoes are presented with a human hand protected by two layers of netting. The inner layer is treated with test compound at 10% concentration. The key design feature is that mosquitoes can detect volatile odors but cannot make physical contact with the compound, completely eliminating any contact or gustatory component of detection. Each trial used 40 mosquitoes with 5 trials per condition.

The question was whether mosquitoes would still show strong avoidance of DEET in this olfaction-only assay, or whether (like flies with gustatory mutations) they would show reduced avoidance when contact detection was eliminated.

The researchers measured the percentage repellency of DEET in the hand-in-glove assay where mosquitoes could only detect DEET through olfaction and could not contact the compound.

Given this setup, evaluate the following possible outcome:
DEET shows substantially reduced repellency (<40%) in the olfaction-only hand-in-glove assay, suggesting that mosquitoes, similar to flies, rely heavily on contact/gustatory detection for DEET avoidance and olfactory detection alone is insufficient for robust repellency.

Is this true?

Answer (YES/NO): NO